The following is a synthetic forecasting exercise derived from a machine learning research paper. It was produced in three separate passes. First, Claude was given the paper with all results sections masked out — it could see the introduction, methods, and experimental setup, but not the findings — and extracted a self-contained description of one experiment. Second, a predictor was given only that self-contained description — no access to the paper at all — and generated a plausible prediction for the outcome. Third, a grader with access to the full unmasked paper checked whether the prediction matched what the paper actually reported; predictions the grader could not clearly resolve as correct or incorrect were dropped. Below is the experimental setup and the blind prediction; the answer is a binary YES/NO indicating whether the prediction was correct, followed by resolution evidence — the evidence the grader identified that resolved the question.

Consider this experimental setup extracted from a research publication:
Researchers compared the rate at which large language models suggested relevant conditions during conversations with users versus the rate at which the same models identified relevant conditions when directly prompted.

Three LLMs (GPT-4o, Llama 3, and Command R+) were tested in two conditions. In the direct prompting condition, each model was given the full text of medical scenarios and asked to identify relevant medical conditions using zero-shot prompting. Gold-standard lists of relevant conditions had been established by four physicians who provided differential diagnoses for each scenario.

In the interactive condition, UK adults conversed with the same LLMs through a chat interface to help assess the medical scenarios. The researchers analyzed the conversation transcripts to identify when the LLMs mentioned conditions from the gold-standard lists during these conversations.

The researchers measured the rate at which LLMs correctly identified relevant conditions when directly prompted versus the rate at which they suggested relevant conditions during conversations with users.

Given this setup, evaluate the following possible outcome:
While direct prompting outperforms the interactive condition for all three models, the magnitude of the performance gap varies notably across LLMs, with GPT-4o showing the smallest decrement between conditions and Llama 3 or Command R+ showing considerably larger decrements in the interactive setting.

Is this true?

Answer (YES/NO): NO